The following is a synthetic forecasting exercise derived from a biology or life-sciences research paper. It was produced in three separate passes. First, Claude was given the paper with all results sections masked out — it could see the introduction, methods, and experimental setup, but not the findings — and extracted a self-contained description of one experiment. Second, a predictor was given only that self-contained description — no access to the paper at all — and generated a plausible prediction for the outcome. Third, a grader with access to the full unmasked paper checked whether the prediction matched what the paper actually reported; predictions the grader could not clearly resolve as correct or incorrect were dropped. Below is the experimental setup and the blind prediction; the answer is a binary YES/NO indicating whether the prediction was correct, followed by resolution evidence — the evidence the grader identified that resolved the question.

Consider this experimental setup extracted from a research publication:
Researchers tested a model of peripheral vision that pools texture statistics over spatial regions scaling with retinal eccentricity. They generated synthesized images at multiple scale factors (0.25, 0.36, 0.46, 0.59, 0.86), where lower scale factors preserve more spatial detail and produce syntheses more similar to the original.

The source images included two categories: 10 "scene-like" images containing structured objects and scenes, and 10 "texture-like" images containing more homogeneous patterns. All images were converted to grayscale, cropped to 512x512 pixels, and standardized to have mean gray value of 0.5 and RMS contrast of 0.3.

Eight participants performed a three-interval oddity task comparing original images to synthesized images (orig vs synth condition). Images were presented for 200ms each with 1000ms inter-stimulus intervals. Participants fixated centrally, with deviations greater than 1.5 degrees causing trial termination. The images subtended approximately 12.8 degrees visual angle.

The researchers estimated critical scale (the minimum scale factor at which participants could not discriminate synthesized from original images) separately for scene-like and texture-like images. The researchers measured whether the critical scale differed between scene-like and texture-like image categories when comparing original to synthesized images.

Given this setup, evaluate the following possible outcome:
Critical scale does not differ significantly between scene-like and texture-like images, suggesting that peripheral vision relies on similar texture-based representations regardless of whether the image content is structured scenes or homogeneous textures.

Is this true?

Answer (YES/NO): NO